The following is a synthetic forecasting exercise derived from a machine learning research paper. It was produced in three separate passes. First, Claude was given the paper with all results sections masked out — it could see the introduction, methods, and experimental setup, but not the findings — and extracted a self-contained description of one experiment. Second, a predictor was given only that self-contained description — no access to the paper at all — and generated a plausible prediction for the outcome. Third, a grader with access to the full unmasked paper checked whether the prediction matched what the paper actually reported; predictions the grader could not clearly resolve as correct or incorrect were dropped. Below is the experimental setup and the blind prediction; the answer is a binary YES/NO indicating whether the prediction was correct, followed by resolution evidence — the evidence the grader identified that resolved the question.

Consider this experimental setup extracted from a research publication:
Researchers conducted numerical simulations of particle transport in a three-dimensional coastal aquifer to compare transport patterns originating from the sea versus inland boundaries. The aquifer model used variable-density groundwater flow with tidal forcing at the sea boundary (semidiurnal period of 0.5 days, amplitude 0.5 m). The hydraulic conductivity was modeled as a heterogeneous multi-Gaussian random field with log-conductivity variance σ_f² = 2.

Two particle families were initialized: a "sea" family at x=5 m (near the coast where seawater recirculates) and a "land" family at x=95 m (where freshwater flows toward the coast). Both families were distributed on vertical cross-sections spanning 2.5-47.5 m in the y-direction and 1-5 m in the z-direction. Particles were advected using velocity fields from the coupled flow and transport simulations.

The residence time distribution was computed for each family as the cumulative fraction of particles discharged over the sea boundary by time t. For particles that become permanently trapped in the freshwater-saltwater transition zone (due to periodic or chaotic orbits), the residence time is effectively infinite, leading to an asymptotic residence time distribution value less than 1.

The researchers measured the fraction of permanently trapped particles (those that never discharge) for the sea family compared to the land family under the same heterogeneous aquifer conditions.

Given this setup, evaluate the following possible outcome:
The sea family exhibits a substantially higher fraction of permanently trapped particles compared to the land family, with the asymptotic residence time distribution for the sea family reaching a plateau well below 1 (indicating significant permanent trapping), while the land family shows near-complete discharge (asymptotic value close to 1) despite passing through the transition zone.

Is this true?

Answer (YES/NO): NO